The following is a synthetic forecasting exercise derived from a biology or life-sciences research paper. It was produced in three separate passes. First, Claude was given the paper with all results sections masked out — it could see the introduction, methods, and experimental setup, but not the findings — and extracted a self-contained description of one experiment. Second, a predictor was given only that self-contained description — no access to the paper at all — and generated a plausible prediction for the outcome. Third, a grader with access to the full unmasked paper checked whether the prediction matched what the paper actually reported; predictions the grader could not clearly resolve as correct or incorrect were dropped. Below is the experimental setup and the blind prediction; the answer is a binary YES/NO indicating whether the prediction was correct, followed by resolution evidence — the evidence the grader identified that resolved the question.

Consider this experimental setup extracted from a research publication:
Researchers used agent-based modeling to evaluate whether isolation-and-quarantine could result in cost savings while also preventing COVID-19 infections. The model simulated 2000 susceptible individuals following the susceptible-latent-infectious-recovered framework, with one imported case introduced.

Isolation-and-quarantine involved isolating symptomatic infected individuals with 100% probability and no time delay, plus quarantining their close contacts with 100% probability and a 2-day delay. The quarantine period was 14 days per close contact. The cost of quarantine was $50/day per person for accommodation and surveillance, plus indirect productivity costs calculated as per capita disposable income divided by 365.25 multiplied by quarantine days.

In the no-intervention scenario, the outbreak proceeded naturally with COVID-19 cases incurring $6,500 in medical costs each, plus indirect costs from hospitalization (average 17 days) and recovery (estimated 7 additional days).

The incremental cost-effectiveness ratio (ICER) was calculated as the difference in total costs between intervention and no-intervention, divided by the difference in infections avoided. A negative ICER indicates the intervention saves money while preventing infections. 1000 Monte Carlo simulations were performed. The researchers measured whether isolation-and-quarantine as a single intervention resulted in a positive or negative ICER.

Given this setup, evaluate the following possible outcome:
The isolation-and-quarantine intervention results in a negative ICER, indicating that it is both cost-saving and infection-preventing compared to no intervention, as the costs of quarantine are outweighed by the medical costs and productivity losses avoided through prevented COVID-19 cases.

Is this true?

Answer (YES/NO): YES